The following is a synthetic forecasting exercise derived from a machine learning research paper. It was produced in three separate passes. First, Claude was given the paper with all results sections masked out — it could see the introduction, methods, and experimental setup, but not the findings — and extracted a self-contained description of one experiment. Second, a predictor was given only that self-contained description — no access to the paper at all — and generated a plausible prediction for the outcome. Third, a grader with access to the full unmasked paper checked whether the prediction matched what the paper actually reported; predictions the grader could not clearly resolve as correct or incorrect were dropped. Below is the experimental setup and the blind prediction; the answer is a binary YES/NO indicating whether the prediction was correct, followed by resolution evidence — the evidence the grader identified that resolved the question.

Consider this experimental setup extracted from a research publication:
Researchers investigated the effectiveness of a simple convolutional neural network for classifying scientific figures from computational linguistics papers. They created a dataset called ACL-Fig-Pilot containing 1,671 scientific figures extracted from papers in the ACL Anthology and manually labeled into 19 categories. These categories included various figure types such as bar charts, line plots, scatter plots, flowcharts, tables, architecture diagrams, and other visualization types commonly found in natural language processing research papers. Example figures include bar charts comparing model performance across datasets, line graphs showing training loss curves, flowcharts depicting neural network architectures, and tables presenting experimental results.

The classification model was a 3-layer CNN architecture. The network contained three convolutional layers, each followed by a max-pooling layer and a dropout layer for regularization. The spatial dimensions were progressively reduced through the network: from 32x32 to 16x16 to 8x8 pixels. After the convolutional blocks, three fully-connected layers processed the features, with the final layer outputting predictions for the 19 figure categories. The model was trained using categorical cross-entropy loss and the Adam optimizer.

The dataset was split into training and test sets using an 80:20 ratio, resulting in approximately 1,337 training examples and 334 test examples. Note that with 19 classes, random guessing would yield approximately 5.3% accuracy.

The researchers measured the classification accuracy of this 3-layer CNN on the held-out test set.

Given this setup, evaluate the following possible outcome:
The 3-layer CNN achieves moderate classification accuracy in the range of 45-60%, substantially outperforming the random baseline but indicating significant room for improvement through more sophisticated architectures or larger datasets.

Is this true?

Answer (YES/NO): YES